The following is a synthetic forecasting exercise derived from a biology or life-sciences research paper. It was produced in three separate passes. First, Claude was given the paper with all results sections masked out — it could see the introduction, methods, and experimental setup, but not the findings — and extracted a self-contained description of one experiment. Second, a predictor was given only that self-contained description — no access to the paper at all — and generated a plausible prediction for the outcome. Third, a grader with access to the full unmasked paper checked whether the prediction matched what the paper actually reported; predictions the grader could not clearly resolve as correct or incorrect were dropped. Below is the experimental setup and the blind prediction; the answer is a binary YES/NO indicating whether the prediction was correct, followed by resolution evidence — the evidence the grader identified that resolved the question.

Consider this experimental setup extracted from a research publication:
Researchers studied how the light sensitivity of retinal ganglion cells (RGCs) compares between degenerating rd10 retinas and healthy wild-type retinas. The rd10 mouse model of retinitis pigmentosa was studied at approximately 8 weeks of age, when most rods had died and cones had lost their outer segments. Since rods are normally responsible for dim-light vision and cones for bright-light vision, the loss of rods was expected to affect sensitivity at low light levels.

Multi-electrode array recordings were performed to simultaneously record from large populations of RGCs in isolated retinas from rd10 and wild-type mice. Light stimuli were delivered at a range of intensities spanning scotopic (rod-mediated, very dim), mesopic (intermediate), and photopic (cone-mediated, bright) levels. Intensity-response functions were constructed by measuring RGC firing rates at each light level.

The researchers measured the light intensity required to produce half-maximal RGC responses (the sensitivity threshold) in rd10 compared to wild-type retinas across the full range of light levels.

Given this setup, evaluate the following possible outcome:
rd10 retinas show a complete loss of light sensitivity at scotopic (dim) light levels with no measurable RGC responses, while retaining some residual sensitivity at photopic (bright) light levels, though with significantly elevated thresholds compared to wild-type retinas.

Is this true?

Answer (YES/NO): NO